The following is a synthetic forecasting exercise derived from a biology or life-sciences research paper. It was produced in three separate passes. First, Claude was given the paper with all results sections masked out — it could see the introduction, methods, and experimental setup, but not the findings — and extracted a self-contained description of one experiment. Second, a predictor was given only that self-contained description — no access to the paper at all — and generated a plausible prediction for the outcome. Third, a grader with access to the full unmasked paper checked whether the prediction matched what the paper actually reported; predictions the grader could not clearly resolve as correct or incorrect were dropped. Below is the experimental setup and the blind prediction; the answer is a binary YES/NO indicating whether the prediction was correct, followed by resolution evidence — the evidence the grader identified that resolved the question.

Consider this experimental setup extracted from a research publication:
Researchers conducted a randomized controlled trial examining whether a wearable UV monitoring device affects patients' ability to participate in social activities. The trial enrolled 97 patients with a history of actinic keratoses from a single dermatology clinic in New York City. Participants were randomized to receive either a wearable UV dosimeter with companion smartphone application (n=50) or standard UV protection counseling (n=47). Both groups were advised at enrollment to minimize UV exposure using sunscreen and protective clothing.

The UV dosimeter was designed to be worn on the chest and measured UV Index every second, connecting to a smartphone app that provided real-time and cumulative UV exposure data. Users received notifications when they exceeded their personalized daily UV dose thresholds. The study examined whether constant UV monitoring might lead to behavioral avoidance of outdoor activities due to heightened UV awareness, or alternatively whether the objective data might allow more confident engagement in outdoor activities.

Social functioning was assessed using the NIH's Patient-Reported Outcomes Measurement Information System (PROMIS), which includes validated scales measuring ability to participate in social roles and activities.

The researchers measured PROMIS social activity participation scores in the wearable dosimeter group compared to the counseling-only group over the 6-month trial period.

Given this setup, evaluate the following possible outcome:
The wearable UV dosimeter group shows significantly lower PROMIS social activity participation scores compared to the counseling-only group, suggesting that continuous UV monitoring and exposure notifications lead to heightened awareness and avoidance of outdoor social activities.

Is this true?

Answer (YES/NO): YES